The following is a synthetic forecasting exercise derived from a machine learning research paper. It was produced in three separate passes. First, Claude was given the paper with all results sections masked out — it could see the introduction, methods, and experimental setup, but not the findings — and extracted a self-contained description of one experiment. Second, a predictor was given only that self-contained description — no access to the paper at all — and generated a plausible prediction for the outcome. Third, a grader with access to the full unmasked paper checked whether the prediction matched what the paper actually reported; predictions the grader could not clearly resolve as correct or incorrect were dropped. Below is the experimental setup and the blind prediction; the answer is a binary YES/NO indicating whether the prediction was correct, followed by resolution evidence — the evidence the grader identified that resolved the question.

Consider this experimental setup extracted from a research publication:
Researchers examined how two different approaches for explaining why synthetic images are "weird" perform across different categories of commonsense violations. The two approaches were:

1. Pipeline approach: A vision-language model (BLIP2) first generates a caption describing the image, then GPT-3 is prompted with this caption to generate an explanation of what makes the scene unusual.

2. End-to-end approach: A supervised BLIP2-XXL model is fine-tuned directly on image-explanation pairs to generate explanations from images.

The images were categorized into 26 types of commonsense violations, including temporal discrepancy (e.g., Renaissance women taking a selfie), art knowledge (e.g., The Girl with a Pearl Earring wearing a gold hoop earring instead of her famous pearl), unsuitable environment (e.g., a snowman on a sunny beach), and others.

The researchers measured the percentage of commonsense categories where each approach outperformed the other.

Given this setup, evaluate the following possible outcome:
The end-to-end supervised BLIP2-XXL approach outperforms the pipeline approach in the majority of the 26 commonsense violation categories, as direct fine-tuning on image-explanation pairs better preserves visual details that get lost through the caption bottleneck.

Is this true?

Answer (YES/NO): NO